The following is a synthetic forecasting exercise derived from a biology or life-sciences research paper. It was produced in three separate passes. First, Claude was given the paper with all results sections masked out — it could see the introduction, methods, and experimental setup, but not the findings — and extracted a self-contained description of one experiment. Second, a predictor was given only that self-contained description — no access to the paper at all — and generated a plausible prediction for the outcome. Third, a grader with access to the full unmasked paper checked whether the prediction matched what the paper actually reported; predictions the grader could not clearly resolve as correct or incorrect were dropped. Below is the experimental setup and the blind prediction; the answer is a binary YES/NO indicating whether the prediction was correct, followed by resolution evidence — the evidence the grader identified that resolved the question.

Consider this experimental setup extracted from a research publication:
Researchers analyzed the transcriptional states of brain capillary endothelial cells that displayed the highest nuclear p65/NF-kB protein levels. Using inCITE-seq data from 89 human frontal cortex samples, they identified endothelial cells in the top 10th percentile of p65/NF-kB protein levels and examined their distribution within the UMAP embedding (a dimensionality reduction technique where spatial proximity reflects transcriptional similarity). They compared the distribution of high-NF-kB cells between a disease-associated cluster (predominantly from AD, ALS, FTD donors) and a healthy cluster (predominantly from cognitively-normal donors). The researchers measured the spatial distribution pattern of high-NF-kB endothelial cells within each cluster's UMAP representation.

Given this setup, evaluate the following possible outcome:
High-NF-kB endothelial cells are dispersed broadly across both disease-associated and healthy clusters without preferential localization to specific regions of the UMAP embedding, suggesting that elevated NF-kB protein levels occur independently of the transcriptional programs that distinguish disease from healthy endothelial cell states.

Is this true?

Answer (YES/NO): NO